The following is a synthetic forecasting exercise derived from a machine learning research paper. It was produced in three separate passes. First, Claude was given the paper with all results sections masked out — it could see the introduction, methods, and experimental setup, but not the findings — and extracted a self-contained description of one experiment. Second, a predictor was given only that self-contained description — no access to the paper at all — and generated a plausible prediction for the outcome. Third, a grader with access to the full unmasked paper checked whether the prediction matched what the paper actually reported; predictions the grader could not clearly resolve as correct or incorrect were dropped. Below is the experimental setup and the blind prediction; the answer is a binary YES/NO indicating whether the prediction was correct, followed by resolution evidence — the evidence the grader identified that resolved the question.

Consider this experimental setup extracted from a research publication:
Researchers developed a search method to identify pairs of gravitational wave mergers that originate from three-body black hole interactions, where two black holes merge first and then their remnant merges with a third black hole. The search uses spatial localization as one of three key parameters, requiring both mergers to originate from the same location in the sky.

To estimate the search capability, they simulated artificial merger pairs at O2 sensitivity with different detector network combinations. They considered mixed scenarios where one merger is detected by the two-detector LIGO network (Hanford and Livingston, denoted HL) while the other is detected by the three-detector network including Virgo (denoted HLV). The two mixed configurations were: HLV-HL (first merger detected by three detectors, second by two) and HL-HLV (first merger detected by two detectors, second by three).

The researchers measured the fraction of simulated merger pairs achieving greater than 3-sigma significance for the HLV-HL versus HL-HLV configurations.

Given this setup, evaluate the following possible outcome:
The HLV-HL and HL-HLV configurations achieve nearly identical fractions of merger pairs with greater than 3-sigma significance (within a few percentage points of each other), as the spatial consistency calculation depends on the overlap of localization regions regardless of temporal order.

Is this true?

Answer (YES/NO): NO